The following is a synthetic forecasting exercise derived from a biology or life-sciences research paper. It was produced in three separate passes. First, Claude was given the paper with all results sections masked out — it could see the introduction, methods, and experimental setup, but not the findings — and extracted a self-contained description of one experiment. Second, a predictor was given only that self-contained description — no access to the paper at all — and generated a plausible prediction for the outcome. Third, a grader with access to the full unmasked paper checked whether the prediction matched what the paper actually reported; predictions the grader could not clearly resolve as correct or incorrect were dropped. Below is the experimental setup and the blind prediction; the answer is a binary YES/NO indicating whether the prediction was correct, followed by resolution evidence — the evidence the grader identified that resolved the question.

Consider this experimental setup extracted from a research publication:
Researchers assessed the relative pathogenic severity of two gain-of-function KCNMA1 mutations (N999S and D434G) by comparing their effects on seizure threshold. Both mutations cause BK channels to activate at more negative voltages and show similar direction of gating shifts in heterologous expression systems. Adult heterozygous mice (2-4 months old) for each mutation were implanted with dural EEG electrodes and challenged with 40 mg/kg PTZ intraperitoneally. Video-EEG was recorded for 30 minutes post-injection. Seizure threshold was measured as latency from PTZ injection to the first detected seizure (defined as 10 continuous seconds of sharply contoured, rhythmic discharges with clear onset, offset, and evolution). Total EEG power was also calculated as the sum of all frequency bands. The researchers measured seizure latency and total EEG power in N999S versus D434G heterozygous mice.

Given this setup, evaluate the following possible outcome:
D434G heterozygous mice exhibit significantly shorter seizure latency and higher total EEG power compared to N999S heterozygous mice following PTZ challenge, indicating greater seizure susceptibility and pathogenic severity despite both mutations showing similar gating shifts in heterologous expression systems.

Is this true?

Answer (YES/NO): NO